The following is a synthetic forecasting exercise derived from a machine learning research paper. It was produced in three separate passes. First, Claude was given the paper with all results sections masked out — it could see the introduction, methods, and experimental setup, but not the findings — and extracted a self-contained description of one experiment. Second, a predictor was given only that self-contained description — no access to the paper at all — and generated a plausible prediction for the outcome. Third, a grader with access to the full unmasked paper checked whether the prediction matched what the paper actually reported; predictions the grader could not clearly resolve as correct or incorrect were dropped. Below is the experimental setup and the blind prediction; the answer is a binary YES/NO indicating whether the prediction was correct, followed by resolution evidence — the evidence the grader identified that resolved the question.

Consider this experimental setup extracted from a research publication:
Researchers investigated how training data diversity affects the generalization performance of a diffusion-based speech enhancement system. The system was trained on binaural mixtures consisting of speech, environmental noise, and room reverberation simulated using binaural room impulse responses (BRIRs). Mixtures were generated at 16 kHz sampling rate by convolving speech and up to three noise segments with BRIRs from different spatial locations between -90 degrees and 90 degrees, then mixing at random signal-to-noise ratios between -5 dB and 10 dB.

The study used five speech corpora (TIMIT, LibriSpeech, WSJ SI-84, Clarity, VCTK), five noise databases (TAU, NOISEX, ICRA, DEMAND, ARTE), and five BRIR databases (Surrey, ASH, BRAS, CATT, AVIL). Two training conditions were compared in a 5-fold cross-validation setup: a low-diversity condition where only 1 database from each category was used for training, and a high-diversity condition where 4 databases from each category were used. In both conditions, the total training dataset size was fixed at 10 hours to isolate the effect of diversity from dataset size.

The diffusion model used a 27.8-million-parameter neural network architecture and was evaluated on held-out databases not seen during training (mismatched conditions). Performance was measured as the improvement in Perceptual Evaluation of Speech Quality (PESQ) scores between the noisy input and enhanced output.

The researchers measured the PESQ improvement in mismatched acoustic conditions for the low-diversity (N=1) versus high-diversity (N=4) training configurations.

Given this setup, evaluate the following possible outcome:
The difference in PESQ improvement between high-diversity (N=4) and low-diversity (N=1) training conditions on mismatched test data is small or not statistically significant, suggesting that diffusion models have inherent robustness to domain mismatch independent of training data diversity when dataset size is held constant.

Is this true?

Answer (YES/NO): NO